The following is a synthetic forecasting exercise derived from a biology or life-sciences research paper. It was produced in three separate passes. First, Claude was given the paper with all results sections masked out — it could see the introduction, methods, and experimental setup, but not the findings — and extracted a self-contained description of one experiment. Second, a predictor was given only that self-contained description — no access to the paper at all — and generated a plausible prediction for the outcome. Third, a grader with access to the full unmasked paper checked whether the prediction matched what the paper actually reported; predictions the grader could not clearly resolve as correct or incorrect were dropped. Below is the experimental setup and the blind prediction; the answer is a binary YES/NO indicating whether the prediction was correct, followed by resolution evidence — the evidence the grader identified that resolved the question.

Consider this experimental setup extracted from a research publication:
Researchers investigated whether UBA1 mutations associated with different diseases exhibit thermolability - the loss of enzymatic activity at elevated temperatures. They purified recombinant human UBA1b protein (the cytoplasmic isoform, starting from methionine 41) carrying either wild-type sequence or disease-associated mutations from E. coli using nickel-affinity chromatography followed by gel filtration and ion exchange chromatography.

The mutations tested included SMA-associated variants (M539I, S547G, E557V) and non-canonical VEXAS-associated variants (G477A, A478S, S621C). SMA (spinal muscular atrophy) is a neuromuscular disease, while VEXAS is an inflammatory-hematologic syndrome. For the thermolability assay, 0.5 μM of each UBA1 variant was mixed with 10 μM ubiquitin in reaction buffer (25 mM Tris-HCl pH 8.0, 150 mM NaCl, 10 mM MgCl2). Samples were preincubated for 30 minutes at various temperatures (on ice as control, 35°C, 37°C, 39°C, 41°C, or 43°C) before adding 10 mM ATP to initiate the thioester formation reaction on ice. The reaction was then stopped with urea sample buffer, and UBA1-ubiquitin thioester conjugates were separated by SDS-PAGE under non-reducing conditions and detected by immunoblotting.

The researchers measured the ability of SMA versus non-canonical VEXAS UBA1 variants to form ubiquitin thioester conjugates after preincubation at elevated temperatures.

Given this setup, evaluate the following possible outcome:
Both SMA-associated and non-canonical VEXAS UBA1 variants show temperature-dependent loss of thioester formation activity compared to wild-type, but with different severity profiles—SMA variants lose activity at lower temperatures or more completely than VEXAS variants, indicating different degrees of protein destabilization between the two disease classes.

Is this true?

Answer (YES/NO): NO